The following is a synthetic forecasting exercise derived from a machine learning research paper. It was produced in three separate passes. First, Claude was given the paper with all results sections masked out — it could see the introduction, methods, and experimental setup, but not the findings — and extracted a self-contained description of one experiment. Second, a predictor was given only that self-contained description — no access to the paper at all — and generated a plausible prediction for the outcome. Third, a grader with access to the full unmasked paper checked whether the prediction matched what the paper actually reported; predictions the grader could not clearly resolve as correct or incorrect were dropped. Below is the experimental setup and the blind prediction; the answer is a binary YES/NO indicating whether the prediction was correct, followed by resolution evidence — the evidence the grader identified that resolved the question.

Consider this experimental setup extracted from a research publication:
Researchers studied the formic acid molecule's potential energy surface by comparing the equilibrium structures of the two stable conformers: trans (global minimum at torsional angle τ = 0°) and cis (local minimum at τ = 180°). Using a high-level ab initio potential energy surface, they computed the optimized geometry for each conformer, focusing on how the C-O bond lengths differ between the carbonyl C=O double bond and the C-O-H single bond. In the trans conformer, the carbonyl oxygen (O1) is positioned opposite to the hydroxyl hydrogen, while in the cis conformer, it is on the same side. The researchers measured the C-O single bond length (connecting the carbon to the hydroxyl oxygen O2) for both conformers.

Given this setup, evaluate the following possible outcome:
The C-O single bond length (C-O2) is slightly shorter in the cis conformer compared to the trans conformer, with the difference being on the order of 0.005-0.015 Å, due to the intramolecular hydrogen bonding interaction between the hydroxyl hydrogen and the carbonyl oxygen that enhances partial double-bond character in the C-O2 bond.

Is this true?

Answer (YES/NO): NO